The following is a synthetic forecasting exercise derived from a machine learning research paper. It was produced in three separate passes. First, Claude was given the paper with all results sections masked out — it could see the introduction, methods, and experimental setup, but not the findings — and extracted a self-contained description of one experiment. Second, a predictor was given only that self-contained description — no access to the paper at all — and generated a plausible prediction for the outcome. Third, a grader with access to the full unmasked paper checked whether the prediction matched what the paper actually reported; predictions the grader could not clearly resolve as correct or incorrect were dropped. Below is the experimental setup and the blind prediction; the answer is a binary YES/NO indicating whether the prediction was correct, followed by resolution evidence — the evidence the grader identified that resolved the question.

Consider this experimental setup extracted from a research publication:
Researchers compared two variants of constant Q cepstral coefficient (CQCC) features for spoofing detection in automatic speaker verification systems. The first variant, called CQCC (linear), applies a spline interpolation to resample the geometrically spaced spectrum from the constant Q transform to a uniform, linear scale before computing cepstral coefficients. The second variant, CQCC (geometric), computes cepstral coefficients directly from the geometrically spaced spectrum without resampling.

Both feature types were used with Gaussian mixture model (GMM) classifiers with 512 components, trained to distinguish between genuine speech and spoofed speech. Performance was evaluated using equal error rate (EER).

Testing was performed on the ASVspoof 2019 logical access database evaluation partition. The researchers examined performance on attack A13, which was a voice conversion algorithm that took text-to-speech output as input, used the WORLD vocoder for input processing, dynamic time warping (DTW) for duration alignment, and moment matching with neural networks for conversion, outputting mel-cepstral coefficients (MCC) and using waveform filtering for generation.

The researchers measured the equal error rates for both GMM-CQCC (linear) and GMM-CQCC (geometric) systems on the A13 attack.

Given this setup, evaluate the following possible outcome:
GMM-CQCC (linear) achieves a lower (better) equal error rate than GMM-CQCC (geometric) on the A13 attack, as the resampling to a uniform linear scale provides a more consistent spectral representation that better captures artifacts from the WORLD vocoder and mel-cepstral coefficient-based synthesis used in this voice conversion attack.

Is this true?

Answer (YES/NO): NO